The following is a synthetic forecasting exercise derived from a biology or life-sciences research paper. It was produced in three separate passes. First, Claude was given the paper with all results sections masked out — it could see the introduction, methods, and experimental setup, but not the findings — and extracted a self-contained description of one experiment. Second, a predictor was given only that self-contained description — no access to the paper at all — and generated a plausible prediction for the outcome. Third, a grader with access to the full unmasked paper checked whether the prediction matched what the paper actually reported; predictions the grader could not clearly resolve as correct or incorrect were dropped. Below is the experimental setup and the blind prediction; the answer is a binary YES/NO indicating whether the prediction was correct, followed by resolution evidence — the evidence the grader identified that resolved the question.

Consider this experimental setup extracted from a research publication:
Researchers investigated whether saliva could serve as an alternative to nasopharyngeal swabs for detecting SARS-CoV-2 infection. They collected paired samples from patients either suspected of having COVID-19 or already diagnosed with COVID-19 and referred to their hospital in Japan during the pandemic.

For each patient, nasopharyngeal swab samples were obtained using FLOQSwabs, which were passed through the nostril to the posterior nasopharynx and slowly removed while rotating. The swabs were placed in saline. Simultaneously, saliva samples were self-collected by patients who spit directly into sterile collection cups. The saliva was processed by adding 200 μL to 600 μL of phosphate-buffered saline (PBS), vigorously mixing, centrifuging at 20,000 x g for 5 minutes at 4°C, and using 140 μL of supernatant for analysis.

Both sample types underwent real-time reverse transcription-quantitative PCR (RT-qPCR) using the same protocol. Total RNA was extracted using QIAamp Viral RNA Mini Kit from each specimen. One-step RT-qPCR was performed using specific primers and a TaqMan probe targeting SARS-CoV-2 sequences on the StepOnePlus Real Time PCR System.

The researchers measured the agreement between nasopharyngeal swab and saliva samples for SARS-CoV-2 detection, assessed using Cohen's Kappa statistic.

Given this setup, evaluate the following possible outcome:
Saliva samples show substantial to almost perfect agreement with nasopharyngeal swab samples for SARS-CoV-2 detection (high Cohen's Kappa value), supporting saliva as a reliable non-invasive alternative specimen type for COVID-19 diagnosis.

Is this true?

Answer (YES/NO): YES